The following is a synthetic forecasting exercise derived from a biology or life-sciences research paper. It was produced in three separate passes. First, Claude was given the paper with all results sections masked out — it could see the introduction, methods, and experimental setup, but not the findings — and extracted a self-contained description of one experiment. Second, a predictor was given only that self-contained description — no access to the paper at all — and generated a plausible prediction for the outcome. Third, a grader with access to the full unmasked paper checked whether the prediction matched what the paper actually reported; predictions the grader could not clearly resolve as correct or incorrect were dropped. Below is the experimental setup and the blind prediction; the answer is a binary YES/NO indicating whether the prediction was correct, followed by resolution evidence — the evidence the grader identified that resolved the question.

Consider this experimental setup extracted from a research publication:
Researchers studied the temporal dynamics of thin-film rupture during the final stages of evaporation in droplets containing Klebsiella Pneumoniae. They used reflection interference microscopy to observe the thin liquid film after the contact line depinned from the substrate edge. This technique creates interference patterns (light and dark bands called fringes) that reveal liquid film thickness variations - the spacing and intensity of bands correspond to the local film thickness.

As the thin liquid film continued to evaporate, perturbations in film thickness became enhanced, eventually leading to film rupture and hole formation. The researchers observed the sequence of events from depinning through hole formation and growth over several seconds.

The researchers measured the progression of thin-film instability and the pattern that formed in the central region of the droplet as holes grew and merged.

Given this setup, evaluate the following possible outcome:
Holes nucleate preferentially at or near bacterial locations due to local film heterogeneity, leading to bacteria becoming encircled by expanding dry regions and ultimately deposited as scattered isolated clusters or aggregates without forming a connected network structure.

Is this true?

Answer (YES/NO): NO